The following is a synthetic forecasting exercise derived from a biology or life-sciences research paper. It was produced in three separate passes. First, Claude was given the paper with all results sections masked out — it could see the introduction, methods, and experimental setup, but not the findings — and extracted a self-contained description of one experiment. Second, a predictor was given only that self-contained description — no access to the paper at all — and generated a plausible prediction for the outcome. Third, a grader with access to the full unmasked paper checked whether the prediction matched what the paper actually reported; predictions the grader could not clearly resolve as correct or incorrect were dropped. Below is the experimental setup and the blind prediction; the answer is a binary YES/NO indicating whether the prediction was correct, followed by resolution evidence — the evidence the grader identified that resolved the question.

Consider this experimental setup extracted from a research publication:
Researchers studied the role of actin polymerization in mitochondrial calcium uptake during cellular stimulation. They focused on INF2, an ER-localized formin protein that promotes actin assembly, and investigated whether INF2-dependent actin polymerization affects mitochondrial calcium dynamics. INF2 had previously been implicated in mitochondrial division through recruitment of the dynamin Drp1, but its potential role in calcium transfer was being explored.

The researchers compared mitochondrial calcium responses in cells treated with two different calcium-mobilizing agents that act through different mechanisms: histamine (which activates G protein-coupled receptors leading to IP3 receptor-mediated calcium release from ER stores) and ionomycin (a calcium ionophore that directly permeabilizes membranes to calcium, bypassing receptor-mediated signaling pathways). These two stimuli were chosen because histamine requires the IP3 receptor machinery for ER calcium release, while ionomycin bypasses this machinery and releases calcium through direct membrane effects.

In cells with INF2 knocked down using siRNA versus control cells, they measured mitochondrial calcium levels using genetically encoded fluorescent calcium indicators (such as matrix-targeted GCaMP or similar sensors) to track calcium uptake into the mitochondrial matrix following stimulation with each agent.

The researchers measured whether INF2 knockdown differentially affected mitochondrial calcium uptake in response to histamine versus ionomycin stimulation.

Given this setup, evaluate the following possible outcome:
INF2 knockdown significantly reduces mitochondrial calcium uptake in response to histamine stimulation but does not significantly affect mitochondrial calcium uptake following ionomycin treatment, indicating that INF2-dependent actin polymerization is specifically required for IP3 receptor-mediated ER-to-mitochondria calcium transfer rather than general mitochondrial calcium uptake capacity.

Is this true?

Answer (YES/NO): NO